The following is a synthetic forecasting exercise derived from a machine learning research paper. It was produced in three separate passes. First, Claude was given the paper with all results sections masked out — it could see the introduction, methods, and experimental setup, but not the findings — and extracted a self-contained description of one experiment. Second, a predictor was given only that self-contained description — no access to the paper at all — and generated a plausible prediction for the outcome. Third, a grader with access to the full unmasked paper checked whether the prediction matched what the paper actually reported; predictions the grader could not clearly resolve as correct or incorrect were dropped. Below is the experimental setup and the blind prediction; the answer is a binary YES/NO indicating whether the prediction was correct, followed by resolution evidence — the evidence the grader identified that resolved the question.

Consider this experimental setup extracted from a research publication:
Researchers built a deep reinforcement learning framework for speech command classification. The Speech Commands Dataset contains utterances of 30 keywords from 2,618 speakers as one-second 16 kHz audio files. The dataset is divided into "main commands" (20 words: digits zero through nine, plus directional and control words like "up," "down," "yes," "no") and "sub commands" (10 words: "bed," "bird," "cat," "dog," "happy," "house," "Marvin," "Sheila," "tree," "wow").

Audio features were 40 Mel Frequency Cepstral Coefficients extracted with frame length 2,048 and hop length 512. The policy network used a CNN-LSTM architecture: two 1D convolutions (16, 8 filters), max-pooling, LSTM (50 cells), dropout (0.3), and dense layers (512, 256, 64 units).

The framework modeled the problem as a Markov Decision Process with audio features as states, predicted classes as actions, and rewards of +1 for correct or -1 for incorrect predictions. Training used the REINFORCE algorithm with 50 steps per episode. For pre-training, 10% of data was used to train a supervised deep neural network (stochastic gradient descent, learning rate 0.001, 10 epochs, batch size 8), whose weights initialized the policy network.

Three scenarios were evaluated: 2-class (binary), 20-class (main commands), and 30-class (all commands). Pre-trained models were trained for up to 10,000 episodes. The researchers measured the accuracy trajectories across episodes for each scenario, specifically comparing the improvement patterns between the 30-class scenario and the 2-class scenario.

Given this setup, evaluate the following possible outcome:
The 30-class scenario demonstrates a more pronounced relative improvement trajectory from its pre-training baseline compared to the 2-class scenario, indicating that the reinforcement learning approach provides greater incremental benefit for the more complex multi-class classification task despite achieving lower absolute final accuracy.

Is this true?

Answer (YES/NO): YES